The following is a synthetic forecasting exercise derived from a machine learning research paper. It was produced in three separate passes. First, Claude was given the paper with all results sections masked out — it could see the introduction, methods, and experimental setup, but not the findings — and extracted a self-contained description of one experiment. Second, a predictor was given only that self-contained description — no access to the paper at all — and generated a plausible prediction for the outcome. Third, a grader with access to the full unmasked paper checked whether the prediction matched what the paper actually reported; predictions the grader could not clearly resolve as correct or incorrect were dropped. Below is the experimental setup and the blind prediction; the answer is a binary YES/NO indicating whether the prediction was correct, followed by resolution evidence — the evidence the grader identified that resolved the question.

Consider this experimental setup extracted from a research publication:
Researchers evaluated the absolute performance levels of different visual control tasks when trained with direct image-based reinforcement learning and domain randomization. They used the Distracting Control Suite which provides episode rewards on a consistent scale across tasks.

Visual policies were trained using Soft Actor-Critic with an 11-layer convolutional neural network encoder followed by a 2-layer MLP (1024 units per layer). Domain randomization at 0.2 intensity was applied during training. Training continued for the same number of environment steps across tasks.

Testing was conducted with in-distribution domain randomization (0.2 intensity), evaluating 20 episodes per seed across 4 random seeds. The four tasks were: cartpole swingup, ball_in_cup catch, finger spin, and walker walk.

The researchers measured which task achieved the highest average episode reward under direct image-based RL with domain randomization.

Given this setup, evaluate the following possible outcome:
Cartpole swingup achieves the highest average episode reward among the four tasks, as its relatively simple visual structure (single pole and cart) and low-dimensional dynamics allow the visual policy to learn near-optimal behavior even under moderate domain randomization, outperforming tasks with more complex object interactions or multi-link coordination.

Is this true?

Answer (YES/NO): NO